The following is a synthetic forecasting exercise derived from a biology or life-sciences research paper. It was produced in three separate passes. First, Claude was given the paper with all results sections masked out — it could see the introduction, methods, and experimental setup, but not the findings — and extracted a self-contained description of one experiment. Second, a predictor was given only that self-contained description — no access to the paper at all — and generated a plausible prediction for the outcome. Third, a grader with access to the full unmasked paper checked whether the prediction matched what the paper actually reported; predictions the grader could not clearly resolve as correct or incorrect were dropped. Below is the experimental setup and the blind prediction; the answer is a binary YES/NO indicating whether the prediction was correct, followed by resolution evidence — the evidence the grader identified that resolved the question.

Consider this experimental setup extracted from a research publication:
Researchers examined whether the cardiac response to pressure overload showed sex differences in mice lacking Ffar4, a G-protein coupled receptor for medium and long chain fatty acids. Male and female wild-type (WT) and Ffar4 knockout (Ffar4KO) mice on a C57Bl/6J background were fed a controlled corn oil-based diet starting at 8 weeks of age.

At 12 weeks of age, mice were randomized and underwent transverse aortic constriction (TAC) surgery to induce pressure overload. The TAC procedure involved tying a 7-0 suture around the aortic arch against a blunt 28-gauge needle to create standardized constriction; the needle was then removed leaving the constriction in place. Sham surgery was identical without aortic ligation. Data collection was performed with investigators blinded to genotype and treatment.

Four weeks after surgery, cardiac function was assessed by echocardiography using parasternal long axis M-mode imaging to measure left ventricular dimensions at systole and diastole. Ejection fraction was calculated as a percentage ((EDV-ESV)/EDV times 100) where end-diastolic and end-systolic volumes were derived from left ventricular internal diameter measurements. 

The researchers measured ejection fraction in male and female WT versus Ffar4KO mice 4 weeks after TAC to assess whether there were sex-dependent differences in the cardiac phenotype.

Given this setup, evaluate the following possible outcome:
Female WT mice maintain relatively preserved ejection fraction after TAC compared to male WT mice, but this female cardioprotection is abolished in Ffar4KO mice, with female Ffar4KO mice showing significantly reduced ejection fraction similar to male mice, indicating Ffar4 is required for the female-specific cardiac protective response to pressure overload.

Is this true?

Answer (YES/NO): NO